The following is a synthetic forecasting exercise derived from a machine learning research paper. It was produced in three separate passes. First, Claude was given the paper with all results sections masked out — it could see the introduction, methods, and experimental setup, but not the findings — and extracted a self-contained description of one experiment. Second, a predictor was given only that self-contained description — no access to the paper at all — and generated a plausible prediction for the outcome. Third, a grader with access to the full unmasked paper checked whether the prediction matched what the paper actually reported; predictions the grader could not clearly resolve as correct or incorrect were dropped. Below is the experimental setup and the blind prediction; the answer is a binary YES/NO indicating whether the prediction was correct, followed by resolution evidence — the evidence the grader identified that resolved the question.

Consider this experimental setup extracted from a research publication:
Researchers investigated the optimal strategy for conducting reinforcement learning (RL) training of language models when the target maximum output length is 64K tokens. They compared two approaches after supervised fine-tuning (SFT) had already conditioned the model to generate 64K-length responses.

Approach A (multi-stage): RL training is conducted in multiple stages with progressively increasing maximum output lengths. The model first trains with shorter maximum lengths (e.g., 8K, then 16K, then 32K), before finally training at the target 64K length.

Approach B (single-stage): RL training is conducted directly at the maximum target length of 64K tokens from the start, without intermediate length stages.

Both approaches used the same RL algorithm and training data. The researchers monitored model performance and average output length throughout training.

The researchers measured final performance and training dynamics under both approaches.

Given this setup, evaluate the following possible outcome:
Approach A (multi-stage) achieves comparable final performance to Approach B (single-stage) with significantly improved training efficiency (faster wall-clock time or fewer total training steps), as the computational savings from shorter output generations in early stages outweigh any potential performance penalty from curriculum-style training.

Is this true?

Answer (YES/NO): NO